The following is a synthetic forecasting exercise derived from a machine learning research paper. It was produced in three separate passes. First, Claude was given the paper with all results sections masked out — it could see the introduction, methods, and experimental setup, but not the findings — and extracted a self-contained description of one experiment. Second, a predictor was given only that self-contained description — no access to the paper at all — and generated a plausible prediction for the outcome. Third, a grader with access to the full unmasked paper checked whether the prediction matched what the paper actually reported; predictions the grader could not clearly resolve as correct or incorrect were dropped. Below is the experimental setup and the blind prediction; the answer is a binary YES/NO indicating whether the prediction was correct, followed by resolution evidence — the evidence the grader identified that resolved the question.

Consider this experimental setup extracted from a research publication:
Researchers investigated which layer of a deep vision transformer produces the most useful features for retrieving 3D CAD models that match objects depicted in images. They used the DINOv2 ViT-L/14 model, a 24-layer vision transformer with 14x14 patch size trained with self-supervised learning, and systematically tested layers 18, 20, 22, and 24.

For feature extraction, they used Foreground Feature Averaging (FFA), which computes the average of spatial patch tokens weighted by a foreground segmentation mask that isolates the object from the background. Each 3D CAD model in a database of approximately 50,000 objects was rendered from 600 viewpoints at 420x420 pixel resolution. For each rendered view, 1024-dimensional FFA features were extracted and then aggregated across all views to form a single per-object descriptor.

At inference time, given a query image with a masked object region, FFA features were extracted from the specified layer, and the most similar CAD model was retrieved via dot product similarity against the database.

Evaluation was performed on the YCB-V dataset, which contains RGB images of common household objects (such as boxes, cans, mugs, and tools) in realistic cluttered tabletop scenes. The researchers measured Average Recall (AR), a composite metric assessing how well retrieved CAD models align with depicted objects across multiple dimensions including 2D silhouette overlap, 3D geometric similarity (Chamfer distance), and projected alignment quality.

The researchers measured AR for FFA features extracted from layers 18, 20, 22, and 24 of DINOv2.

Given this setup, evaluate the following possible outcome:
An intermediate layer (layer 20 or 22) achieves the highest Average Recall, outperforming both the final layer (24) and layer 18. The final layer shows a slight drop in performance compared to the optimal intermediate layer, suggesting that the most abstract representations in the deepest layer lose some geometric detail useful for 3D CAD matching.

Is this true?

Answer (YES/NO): YES